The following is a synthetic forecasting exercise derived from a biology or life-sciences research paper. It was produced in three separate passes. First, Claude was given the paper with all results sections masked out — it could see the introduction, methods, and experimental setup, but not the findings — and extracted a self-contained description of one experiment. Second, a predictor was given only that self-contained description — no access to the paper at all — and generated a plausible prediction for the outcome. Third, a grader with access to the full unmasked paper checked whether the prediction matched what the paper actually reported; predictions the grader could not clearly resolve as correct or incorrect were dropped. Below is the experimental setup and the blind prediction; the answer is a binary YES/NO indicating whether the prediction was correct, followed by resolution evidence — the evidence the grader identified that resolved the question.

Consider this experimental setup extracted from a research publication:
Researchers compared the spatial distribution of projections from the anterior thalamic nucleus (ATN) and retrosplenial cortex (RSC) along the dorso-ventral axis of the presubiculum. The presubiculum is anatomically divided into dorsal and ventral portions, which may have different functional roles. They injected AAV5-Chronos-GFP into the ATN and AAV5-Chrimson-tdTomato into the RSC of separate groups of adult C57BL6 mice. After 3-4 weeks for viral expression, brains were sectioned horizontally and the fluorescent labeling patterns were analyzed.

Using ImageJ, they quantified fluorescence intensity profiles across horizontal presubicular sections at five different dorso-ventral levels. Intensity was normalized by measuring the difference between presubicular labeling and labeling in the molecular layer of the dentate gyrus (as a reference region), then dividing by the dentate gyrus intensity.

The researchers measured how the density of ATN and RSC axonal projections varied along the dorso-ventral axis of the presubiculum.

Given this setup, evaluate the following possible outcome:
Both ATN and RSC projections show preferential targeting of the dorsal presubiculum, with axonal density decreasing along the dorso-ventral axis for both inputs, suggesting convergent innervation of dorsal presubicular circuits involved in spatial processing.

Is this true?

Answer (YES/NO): NO